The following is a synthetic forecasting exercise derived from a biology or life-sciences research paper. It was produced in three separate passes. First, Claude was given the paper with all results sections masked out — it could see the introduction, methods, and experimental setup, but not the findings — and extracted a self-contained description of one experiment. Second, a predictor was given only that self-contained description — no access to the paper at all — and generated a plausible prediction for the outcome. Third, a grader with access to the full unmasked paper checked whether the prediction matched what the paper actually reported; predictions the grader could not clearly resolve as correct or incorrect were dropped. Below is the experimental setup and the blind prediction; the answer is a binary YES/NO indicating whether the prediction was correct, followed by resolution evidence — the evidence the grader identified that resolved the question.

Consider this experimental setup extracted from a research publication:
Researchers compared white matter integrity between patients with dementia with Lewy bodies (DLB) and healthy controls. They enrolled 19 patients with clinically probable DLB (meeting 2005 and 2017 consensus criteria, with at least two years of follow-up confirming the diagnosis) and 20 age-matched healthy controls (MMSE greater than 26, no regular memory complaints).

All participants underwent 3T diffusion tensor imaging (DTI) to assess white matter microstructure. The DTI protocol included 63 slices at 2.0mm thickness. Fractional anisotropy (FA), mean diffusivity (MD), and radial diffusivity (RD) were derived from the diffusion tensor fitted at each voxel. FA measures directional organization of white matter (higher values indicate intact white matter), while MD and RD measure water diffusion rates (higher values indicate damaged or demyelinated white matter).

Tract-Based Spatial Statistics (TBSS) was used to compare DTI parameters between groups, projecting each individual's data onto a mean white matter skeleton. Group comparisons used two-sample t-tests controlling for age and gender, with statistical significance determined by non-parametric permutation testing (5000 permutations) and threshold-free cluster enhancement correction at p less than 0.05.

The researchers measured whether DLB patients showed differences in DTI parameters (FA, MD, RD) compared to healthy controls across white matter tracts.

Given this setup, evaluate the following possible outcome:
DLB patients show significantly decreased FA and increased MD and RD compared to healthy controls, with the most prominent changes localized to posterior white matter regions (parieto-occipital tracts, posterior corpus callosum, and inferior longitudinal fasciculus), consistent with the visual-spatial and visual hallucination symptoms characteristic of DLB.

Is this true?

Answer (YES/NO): NO